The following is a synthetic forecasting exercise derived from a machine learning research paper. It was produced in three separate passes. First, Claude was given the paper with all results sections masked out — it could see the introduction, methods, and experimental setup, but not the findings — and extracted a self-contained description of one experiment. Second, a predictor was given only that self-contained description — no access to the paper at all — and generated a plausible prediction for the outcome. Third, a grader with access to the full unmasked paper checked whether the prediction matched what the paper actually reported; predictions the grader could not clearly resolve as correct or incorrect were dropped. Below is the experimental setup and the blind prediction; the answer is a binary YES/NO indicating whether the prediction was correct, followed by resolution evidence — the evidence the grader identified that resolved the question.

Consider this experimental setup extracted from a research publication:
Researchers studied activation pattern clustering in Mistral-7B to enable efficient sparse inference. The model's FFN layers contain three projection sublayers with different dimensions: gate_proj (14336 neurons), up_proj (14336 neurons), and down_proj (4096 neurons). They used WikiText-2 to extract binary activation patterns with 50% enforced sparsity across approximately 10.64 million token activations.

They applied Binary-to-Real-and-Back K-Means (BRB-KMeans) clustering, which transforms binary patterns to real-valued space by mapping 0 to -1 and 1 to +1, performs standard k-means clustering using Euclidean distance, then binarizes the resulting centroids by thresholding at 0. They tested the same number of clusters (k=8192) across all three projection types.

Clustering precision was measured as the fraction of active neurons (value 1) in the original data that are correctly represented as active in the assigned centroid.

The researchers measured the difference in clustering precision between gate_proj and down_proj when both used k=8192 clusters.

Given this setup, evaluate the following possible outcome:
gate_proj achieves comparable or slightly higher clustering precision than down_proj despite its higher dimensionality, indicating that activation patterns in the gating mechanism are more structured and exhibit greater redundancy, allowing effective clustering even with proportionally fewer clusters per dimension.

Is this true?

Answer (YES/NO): NO